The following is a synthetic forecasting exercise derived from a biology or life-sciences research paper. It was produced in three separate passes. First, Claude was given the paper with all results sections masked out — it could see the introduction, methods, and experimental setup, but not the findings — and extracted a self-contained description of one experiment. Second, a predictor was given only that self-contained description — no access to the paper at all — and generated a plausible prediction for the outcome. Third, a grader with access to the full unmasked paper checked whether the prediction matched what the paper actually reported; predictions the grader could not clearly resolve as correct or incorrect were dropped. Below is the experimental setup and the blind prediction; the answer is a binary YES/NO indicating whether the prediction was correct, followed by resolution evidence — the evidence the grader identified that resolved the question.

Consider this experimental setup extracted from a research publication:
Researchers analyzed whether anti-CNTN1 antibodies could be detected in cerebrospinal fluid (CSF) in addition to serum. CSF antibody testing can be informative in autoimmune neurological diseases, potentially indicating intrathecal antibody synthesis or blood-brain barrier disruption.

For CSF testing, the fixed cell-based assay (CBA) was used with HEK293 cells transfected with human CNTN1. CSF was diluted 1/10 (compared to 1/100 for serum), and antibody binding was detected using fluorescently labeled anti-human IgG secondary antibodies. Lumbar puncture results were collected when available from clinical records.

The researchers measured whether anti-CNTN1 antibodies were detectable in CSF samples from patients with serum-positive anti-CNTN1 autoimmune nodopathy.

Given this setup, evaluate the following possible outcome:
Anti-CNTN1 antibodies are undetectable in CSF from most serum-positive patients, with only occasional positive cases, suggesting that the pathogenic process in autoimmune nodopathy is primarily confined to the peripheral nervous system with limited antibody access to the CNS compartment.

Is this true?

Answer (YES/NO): YES